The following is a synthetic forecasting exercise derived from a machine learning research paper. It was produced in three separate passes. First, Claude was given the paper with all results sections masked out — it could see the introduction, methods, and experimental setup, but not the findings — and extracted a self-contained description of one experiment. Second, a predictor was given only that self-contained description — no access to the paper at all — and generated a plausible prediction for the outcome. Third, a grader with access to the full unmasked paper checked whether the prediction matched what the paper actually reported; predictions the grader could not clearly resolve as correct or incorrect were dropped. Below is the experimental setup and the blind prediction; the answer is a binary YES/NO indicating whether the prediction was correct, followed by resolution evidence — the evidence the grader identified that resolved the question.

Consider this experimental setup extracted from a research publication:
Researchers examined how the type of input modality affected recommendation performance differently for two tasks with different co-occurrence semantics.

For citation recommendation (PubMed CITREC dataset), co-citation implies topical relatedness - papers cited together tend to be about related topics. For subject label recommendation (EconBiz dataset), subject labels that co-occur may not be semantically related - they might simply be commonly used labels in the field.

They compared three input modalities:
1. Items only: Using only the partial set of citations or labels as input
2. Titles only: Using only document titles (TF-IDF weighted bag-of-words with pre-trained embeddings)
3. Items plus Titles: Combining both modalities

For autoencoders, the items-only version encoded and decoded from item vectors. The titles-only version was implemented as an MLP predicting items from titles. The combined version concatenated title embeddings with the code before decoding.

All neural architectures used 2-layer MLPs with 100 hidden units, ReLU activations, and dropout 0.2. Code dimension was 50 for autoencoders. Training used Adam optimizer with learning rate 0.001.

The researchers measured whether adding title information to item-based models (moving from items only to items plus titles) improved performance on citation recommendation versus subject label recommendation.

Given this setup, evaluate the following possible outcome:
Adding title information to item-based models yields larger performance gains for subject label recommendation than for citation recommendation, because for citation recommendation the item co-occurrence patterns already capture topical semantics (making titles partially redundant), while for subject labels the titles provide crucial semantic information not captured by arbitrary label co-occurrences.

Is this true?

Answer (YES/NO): YES